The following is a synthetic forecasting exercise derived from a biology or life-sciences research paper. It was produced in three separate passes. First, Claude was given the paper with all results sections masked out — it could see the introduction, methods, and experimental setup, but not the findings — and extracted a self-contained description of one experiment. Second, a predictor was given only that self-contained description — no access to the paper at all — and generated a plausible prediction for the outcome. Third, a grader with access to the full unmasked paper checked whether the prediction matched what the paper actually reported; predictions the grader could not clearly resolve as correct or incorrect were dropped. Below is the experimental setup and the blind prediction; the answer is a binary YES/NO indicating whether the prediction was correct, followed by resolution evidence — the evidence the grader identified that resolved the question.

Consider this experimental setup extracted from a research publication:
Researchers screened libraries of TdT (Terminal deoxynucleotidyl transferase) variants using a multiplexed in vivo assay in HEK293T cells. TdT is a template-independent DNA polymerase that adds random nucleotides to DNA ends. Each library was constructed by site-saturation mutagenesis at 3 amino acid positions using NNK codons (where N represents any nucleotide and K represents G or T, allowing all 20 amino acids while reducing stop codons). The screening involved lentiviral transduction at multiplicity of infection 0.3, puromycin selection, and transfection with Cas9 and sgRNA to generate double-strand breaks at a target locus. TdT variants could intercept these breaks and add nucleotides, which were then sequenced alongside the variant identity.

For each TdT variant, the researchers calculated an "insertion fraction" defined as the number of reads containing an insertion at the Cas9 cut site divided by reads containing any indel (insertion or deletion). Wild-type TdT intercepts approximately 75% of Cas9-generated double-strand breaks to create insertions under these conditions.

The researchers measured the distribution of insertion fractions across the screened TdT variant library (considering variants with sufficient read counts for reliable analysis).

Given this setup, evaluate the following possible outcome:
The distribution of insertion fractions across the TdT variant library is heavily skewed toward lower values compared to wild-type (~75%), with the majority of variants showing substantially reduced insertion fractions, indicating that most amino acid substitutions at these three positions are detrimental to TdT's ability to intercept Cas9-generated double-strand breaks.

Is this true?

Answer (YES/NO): NO